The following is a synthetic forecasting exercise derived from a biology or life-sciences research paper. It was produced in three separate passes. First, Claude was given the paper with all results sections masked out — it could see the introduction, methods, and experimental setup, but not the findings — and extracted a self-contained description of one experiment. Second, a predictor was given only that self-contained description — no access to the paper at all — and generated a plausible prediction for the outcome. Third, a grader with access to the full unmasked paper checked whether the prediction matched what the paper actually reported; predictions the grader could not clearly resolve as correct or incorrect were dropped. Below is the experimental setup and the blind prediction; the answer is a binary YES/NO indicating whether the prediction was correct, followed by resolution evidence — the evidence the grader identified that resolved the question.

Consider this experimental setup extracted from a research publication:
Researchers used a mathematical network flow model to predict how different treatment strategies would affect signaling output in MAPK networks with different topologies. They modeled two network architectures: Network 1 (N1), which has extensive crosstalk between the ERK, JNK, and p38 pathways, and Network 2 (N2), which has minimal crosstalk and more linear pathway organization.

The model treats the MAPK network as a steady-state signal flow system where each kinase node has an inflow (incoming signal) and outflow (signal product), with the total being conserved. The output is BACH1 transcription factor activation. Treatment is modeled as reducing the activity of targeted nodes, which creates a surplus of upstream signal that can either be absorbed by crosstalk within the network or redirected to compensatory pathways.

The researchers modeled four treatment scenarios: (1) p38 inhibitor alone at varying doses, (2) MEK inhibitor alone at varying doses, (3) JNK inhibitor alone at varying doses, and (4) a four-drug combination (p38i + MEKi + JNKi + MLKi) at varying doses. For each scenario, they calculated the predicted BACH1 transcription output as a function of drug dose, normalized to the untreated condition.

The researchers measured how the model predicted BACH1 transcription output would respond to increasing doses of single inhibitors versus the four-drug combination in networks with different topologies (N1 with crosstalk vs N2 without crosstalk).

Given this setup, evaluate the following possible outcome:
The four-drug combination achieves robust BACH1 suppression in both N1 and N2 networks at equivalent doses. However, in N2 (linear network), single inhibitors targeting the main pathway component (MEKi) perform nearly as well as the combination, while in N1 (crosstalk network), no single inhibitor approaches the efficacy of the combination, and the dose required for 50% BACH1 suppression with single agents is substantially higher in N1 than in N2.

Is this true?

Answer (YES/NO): NO